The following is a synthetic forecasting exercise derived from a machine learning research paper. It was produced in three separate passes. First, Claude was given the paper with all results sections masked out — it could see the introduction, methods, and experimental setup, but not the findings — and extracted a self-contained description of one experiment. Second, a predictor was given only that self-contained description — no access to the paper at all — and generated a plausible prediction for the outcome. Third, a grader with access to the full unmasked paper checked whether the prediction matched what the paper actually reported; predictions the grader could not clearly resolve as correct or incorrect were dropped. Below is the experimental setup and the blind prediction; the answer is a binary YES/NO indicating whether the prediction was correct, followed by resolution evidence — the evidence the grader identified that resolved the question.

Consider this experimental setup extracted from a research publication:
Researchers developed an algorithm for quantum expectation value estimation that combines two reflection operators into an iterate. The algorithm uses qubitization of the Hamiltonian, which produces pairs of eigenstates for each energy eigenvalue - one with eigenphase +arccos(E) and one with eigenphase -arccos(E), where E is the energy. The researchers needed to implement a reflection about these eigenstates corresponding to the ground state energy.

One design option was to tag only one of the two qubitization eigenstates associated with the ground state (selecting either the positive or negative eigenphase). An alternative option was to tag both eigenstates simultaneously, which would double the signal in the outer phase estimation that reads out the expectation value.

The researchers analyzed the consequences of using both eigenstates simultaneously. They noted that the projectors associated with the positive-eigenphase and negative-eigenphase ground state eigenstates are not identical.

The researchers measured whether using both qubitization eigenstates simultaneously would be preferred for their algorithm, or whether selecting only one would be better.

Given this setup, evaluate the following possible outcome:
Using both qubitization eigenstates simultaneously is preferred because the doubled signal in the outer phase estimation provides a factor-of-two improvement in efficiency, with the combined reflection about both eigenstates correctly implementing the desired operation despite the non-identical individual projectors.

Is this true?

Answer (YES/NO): NO